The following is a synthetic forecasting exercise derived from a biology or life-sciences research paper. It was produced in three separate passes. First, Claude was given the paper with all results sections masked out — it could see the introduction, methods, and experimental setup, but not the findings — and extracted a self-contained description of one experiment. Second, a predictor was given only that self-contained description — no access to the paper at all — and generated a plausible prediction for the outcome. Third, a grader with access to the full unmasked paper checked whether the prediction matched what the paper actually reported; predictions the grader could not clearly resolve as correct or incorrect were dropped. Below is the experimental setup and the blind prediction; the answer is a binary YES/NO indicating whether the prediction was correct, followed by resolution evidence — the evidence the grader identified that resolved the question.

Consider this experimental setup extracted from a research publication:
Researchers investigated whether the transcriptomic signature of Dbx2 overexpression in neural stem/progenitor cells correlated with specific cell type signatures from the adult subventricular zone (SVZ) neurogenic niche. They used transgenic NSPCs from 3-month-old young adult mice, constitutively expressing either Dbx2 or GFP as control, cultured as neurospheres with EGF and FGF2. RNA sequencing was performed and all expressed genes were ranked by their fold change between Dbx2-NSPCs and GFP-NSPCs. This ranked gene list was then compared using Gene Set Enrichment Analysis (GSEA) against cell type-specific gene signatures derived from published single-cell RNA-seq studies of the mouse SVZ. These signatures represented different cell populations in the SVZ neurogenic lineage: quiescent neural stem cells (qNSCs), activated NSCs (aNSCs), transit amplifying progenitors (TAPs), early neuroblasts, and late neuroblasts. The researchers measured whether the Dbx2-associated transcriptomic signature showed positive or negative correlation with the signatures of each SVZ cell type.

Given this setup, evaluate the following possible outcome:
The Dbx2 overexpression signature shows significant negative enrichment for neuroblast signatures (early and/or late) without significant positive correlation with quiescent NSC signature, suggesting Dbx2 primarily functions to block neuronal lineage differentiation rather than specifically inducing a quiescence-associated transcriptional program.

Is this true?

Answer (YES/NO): NO